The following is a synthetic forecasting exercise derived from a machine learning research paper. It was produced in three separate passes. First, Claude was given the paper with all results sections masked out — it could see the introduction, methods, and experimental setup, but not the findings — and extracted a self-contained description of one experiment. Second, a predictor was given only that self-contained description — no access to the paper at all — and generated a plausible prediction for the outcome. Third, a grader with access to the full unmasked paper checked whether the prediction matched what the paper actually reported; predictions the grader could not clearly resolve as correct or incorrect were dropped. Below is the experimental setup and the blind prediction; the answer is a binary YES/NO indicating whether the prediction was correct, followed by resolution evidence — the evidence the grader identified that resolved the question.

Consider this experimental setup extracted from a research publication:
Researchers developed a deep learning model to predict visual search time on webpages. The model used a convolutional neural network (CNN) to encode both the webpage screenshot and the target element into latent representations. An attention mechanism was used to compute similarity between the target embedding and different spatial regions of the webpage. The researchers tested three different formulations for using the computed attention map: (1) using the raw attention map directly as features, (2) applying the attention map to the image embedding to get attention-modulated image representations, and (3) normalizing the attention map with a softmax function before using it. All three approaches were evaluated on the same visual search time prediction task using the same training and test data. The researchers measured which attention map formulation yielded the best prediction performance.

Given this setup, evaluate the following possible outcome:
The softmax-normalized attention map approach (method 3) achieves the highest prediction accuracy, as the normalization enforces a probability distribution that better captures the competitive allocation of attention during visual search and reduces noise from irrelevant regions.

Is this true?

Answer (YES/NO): NO